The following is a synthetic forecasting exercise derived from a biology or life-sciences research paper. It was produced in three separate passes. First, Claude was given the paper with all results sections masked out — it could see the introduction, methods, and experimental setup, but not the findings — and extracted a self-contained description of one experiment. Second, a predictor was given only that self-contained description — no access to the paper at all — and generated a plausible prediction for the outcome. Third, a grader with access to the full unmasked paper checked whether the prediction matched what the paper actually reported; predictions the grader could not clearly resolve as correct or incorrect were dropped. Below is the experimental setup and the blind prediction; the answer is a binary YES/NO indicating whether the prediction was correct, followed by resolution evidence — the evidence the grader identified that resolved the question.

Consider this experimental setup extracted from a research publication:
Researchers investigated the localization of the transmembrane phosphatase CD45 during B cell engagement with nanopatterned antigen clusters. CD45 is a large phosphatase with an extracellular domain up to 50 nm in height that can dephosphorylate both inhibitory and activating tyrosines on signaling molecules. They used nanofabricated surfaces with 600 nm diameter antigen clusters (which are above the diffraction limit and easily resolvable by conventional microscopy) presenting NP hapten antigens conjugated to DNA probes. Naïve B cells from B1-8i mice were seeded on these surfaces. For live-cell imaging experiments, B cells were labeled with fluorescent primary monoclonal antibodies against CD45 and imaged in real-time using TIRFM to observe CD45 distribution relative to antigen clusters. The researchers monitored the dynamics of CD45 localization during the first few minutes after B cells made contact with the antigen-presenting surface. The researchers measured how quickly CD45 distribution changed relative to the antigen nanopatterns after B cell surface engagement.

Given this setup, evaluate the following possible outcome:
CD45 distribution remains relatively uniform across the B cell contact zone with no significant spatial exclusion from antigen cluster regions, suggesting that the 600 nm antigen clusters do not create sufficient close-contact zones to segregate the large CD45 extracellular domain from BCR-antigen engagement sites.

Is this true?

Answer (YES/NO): NO